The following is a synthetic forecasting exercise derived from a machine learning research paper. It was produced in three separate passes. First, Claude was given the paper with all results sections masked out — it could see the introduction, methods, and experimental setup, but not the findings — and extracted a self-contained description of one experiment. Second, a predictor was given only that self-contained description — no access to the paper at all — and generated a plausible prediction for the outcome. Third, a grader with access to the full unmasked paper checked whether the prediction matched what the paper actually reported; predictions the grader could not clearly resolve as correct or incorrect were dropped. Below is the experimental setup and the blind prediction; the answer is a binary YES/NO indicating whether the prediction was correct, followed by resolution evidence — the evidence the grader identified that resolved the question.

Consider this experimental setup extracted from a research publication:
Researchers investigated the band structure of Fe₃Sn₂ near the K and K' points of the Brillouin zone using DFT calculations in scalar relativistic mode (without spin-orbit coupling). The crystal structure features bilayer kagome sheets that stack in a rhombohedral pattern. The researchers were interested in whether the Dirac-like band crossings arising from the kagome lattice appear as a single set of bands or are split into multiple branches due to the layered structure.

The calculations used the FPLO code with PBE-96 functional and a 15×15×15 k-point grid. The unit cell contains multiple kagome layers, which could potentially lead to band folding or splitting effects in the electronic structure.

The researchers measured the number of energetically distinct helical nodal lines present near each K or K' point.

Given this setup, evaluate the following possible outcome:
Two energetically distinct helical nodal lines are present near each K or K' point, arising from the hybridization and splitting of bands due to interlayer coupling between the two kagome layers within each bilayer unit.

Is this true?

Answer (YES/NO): YES